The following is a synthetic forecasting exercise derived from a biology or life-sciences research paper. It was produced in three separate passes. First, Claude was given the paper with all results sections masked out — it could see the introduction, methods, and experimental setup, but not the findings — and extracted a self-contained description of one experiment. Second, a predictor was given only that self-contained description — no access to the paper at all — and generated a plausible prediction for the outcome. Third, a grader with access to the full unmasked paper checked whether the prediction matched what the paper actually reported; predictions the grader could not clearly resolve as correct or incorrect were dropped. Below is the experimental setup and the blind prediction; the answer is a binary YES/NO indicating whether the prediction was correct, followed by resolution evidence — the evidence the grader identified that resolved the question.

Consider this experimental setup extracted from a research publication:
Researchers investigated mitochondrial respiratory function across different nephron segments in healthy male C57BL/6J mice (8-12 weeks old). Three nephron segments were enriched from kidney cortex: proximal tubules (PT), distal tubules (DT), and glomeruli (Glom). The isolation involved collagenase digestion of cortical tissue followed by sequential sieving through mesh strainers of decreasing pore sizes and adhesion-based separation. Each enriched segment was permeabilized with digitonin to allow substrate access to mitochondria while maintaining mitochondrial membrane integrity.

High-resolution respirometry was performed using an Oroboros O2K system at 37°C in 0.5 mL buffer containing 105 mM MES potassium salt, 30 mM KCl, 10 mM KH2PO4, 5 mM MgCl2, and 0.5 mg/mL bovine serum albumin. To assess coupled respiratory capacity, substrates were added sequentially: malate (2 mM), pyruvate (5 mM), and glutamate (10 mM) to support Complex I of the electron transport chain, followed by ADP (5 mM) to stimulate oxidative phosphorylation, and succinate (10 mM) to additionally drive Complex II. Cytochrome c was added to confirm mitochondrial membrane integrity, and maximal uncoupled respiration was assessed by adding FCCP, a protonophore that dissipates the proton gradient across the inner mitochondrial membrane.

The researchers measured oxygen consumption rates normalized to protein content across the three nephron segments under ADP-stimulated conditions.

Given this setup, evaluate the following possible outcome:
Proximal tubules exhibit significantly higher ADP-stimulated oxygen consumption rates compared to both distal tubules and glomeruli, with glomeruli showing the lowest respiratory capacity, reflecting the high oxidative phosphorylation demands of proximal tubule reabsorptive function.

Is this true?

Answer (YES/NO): YES